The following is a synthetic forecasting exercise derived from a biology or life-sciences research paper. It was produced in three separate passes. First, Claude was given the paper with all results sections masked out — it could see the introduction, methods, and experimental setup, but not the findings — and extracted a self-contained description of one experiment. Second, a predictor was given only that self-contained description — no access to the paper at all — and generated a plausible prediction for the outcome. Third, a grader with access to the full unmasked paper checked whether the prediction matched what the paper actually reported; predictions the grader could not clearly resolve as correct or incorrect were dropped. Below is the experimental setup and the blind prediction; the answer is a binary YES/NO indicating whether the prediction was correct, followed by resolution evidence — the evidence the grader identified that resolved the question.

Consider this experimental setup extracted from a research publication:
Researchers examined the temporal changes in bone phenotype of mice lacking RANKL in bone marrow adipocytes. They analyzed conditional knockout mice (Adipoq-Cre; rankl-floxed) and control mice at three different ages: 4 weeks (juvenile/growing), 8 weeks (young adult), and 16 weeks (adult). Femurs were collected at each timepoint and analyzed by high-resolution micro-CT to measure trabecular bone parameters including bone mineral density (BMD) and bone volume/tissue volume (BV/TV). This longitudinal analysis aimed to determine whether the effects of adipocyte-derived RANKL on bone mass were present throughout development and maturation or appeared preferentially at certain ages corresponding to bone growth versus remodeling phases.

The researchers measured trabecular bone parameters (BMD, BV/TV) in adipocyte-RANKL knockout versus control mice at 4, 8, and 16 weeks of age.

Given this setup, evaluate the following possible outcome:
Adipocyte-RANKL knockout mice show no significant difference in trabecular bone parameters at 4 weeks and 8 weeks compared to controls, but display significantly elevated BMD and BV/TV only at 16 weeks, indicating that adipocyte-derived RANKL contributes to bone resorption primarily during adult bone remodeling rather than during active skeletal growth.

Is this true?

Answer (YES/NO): NO